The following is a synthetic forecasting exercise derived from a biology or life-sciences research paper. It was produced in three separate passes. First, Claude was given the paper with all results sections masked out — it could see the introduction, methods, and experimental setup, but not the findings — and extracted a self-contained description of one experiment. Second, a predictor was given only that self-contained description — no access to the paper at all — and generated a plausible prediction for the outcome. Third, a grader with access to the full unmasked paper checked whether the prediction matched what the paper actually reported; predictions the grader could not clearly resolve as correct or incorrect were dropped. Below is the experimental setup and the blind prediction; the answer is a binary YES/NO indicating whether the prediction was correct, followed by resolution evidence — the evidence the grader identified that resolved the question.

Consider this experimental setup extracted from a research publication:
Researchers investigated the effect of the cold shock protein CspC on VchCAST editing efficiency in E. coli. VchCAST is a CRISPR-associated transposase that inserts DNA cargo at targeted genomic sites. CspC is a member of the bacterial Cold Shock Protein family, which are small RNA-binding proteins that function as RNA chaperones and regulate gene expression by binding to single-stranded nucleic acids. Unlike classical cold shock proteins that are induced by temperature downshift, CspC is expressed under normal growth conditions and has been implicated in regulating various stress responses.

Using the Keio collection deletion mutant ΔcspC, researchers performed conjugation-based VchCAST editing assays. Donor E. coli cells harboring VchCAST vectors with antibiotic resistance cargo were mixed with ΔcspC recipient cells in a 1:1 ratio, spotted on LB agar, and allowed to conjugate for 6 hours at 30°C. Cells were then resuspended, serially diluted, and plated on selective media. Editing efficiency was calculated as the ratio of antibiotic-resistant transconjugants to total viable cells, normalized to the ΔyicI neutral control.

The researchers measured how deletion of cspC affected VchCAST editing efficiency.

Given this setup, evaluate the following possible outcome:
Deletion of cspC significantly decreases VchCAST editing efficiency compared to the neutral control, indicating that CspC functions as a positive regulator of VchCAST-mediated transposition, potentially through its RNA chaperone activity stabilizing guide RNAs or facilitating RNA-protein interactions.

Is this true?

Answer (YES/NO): YES